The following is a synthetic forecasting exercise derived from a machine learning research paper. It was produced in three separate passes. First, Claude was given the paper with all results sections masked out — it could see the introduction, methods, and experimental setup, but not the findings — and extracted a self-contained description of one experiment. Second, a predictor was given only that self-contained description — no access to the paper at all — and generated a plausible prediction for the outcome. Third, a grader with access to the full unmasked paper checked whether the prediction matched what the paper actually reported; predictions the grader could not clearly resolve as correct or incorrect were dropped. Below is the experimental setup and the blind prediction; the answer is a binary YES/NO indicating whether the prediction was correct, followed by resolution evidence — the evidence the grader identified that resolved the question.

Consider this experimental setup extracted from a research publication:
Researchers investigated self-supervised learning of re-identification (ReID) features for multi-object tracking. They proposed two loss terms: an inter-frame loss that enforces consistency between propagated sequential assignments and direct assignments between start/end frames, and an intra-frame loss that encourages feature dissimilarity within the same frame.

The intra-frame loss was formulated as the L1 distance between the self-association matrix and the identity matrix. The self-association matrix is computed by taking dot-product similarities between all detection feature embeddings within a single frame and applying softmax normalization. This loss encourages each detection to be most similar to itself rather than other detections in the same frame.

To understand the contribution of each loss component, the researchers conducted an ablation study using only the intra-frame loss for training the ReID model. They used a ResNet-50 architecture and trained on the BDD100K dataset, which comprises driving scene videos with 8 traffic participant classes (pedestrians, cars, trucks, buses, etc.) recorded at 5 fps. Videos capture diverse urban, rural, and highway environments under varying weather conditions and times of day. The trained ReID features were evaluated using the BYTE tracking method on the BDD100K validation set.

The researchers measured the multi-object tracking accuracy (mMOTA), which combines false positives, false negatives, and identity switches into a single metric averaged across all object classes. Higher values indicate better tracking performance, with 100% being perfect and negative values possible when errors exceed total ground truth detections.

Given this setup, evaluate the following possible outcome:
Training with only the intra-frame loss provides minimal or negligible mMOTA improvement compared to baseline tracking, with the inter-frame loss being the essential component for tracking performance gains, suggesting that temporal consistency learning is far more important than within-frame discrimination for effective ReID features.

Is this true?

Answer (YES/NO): NO